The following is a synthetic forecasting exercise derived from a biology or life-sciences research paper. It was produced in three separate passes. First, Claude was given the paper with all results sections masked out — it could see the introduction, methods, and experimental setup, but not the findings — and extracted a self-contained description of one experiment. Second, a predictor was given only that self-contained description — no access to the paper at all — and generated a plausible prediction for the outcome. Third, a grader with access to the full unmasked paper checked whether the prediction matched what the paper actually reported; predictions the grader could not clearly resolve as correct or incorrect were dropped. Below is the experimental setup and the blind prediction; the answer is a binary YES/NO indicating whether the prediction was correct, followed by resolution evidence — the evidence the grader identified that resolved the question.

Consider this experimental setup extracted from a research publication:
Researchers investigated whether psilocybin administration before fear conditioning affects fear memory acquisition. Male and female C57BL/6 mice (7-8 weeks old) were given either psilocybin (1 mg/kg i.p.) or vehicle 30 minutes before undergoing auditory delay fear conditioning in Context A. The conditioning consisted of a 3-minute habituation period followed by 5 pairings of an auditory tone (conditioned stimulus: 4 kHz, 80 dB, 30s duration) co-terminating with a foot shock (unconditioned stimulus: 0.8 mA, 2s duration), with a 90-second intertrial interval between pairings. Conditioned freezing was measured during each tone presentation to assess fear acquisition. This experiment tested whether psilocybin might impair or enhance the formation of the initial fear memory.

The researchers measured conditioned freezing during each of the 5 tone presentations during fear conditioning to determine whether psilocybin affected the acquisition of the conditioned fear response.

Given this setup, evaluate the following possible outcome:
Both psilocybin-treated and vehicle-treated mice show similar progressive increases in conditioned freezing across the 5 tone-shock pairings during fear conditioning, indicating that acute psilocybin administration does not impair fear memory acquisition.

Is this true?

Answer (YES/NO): YES